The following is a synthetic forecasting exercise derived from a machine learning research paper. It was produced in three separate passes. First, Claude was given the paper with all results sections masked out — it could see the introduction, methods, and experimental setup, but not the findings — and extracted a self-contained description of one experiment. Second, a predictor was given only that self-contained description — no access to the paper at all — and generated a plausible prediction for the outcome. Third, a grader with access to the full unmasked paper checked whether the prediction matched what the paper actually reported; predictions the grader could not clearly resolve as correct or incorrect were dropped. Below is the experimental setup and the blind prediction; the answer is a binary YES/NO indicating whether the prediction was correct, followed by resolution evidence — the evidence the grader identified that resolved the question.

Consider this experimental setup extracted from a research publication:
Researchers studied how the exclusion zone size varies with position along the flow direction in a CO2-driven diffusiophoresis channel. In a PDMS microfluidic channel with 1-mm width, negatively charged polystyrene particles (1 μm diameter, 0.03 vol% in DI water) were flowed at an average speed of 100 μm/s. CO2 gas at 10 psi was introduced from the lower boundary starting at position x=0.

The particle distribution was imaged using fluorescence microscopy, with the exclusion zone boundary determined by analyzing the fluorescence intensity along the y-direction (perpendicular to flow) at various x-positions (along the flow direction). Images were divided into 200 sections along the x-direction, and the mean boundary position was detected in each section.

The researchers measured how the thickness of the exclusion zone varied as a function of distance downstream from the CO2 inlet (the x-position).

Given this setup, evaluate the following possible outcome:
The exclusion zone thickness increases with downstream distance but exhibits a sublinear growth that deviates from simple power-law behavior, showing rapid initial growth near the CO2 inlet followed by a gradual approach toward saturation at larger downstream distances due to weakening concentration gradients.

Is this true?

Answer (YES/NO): NO